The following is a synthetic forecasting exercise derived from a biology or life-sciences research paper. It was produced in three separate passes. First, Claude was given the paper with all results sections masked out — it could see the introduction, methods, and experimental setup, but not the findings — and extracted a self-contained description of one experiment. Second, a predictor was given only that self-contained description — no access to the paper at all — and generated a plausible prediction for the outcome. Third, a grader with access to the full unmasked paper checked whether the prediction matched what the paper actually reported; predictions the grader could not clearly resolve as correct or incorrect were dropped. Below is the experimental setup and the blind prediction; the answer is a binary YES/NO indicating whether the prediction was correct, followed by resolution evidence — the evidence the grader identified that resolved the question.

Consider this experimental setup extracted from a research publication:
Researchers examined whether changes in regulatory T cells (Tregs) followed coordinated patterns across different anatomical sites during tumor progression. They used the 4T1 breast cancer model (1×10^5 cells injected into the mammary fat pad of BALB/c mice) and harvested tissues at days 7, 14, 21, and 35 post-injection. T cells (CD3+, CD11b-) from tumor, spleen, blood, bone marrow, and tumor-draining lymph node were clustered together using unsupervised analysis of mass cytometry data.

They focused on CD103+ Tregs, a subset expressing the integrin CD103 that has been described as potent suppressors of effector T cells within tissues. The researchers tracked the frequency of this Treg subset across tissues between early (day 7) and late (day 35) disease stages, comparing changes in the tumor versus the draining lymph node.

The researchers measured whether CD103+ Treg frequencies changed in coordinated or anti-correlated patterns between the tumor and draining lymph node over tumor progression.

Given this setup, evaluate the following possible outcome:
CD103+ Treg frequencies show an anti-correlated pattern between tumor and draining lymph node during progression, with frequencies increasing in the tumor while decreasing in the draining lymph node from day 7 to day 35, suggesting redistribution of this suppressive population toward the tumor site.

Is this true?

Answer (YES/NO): NO